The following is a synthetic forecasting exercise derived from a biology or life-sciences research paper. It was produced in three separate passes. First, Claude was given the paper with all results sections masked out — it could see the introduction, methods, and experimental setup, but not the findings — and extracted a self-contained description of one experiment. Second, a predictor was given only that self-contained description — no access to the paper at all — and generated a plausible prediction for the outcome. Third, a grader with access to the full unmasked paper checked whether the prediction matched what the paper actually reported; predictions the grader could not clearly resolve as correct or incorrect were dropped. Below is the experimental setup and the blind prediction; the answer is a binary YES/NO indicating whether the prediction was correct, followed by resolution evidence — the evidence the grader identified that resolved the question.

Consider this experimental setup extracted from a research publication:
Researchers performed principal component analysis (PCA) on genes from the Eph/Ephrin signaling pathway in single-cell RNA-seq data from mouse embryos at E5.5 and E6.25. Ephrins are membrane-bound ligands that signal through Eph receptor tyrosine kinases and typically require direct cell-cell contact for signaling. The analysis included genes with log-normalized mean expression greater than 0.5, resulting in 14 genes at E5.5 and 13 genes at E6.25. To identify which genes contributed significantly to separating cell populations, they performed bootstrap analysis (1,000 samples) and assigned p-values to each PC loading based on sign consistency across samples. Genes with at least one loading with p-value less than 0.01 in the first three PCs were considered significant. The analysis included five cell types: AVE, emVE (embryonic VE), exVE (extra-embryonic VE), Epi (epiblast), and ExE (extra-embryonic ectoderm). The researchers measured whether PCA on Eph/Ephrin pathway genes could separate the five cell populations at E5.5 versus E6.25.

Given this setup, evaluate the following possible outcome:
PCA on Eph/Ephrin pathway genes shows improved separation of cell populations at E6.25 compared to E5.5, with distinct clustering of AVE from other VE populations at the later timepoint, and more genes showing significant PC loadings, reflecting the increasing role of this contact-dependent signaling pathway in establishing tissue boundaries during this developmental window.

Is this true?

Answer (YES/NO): YES